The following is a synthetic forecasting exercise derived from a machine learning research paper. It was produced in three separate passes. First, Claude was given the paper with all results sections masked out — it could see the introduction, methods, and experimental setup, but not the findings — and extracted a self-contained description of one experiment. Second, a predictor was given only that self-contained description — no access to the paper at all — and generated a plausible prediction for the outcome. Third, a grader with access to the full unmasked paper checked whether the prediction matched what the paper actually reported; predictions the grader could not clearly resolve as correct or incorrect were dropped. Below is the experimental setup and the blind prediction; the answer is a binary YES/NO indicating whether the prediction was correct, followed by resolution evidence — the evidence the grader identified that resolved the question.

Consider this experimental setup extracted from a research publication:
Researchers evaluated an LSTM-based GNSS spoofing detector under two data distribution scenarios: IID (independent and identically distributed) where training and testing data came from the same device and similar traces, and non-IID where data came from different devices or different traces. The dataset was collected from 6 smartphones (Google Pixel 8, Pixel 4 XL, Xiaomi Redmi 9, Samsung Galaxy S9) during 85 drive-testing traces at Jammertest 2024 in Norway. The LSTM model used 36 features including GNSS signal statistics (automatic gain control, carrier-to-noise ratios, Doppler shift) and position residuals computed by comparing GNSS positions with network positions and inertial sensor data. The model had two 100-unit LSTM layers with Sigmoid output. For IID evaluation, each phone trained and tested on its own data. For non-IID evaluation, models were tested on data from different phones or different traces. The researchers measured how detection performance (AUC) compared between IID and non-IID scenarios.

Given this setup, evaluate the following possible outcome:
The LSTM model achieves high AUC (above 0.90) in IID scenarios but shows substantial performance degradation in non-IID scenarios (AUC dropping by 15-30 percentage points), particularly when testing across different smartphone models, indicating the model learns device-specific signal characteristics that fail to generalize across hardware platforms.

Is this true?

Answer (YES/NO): NO